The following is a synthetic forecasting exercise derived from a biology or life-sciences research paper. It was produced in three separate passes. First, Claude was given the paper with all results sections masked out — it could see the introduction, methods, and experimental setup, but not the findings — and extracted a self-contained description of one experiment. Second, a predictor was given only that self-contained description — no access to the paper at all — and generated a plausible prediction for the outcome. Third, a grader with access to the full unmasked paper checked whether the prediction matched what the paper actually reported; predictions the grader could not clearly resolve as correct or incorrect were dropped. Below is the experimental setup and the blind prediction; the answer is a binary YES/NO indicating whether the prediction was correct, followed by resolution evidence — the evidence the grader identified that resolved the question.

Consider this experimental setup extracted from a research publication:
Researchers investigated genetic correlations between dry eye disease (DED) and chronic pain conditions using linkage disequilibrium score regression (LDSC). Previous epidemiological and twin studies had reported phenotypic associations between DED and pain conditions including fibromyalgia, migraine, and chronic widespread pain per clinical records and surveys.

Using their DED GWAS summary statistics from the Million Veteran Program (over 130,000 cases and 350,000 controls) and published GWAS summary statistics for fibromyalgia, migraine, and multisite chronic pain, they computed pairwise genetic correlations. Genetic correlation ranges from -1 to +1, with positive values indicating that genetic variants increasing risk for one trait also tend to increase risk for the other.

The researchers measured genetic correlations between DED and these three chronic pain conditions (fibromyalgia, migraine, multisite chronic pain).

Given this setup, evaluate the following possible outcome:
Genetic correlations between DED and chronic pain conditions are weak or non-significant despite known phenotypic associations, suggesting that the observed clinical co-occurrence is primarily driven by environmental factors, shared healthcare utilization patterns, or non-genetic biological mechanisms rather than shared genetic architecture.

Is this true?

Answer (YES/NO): NO